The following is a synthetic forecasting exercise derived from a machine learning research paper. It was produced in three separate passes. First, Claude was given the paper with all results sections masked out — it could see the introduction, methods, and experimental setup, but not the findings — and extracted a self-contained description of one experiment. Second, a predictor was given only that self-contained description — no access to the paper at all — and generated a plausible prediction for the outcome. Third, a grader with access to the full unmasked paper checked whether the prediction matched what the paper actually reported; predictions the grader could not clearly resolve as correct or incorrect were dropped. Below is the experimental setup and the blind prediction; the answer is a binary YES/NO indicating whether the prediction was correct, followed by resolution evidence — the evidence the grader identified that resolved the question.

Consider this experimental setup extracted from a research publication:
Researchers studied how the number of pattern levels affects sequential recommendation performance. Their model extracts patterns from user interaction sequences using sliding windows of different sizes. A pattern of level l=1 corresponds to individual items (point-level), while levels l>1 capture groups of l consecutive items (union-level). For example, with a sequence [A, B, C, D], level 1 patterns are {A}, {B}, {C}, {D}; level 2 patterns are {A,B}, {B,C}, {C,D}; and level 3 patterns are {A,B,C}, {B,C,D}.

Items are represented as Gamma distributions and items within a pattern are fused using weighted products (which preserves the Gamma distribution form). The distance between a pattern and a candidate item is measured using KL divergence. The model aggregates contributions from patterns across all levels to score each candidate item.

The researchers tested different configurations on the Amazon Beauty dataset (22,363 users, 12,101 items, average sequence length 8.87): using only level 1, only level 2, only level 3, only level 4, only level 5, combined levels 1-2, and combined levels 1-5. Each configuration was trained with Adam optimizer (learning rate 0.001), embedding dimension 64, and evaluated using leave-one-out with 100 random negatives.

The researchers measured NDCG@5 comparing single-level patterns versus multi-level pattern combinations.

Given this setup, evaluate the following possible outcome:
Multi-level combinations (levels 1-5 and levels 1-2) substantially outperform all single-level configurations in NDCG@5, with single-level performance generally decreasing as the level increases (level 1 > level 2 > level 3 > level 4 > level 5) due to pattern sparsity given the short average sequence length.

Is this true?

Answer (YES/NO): NO